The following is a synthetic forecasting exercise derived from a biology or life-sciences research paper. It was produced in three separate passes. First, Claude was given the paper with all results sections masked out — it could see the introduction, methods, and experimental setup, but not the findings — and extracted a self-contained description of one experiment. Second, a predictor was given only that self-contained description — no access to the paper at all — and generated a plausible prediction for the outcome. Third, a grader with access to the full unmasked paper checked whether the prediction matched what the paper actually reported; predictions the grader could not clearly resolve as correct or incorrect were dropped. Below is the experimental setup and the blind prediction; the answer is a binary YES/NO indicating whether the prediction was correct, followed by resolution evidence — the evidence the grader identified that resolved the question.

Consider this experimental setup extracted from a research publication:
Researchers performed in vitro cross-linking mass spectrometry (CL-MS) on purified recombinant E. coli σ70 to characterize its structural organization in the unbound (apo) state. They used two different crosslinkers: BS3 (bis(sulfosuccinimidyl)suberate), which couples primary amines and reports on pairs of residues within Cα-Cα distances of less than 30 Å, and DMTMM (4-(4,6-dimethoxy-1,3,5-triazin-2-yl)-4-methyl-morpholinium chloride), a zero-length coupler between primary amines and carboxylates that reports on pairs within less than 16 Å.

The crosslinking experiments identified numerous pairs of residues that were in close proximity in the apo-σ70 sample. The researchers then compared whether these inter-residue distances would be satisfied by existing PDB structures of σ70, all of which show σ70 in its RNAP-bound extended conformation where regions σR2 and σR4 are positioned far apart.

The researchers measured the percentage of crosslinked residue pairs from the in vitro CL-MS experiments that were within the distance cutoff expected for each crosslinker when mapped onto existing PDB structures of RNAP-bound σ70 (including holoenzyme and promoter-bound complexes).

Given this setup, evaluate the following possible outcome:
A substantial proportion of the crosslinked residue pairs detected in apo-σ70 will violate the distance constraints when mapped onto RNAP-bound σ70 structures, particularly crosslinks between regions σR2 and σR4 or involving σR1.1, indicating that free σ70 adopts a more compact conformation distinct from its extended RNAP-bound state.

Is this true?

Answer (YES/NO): NO